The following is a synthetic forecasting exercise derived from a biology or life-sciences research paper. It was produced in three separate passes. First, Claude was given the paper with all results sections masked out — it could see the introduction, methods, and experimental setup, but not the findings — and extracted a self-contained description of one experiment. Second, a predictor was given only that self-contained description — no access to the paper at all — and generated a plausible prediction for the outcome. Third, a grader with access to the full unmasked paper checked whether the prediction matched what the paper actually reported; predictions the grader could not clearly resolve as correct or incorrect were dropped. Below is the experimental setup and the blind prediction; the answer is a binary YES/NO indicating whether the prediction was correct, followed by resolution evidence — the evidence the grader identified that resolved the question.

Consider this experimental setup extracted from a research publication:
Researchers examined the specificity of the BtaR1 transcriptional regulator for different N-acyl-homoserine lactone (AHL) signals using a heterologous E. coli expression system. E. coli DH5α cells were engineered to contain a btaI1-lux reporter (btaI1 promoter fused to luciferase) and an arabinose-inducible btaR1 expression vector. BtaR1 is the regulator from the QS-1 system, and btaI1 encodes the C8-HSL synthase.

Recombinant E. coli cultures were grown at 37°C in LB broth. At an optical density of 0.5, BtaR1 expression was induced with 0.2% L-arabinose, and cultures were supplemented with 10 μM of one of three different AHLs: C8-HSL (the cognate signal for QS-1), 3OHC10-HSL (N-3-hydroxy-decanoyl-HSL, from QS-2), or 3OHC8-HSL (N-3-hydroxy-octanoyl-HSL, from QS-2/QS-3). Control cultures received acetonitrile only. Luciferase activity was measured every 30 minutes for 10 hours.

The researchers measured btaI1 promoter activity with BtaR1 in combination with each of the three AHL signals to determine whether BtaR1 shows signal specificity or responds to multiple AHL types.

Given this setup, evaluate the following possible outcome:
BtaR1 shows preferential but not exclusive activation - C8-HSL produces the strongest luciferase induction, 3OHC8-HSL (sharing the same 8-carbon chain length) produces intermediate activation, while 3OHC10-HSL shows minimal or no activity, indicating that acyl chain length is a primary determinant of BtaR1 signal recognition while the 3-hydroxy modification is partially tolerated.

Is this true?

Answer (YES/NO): NO